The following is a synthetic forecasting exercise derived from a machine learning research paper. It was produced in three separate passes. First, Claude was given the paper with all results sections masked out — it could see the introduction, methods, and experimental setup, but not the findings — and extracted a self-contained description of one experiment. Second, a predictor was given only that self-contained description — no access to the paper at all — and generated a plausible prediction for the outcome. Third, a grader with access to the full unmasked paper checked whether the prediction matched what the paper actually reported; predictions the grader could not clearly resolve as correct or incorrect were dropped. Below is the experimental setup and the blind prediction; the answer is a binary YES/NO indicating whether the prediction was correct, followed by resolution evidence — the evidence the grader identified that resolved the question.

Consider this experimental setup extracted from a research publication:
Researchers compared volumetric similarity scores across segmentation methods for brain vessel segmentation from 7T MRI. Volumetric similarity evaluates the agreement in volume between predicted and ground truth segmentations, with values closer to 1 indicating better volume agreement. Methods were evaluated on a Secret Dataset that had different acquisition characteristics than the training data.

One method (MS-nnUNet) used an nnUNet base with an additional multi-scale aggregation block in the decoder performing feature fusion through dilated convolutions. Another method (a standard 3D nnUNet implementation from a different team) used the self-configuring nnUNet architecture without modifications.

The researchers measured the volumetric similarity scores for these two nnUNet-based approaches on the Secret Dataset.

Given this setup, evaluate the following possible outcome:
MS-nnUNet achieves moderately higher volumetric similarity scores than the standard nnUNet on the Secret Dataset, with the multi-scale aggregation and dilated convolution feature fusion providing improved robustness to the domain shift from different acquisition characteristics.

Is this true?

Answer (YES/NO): NO